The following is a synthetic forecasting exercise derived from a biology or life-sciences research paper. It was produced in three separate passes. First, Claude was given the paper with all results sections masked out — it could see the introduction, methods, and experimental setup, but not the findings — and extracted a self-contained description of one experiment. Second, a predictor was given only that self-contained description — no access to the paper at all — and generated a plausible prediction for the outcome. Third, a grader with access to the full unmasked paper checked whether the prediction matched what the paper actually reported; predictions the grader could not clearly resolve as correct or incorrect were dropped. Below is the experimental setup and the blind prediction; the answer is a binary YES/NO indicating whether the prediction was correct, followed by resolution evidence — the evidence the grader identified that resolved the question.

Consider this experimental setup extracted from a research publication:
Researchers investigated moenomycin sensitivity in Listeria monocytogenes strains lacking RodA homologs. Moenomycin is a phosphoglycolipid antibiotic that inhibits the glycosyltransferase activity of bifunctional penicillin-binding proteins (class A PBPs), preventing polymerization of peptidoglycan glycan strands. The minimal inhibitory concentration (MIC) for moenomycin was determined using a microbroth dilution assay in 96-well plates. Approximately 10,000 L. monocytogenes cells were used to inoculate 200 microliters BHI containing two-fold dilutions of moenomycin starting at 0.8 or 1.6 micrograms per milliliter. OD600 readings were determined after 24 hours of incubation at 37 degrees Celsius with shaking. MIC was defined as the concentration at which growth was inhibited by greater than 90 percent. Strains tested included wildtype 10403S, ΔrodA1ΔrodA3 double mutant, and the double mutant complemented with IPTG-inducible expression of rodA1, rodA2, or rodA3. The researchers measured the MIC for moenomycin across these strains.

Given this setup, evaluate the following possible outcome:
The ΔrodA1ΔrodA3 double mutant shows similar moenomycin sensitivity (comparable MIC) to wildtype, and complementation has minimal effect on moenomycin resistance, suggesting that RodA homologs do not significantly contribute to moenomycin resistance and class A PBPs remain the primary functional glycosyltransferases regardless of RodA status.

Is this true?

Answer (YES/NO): NO